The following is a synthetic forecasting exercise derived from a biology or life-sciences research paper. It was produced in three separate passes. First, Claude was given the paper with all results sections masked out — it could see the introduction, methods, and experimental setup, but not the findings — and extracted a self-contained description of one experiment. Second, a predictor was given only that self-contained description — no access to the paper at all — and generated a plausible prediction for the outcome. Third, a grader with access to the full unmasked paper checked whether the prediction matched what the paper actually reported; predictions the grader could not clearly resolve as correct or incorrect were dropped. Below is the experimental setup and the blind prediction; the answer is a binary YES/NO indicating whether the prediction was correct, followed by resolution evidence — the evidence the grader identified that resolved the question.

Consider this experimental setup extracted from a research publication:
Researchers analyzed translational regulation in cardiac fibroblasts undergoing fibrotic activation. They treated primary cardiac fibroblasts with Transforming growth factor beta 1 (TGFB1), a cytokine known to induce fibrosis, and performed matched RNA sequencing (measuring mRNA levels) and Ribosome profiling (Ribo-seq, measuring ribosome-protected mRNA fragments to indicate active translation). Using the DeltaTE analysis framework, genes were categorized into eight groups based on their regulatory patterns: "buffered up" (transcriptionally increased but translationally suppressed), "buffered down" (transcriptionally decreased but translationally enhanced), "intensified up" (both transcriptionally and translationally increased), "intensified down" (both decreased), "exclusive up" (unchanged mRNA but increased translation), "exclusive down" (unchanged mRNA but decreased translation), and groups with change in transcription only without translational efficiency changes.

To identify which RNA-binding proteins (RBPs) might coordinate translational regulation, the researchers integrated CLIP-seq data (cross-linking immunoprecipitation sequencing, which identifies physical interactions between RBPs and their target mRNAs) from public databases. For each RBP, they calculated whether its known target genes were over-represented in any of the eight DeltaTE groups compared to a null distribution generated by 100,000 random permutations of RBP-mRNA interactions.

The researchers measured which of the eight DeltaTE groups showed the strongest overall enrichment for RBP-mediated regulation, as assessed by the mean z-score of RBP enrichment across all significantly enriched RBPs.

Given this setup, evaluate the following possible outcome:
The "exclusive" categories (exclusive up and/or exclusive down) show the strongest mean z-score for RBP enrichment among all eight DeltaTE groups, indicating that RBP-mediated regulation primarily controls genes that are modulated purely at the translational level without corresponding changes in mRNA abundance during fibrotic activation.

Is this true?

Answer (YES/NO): NO